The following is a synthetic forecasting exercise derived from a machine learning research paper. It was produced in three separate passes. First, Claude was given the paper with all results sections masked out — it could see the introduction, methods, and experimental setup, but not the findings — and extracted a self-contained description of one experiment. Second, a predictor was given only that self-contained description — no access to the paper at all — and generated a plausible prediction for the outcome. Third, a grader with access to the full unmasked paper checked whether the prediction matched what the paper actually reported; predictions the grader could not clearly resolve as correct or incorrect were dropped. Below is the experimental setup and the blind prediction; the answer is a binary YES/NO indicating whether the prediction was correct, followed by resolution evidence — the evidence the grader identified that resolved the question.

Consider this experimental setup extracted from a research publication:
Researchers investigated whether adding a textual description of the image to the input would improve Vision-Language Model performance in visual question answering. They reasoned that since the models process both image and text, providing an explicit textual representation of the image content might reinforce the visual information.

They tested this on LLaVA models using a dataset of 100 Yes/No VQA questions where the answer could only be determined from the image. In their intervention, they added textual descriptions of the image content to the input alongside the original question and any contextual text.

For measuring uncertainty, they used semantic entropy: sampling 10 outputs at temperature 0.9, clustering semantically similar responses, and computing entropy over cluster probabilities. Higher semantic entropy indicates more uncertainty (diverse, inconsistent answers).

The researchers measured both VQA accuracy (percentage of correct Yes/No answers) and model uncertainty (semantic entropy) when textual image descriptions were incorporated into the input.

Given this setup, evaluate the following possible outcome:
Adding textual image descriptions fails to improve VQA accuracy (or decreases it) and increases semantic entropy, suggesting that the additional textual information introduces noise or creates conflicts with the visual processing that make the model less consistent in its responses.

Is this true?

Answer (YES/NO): YES